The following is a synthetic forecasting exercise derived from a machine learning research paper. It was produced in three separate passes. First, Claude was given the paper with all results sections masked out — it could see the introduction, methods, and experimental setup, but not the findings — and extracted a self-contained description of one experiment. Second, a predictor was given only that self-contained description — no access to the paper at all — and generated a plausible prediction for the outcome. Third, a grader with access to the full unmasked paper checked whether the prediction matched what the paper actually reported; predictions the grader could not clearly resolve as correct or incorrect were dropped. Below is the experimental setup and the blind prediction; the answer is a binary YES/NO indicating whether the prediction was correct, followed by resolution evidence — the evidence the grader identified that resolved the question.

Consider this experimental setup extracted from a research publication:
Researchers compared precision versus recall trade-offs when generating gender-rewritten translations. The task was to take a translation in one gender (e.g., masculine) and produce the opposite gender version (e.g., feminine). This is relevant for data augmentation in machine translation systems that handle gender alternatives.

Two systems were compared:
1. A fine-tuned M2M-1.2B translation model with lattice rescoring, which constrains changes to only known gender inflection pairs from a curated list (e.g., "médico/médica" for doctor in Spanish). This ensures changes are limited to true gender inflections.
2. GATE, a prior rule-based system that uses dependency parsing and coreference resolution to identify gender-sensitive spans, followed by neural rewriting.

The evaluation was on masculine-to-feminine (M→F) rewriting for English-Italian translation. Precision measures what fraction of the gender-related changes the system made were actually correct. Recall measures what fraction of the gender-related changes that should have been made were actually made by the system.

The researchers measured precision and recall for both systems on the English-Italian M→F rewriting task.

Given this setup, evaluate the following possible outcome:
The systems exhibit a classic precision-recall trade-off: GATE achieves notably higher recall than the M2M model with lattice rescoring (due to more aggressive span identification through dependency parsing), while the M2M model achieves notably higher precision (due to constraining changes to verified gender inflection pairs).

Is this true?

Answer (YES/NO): NO